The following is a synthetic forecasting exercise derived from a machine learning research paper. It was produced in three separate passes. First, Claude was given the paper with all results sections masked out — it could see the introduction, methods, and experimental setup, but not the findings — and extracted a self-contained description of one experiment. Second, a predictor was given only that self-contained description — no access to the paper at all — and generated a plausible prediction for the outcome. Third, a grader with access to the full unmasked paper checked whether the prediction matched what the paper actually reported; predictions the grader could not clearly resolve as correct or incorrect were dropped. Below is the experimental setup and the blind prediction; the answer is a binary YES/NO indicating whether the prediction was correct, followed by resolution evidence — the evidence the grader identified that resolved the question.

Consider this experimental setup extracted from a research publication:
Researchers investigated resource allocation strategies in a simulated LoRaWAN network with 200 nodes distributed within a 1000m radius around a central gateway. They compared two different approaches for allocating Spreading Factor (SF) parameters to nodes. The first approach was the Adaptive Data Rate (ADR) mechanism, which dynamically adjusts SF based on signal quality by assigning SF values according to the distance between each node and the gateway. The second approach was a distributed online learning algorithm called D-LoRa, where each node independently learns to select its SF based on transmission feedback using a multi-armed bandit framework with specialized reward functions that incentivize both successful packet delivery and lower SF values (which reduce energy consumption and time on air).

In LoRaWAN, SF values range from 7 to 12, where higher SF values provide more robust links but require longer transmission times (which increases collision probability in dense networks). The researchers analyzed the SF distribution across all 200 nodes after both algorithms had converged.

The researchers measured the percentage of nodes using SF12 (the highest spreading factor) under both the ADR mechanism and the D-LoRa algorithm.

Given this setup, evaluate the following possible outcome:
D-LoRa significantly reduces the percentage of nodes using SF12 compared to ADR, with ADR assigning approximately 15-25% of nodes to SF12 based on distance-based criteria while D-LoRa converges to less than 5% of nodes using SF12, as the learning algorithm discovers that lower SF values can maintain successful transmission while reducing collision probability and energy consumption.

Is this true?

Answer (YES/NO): NO